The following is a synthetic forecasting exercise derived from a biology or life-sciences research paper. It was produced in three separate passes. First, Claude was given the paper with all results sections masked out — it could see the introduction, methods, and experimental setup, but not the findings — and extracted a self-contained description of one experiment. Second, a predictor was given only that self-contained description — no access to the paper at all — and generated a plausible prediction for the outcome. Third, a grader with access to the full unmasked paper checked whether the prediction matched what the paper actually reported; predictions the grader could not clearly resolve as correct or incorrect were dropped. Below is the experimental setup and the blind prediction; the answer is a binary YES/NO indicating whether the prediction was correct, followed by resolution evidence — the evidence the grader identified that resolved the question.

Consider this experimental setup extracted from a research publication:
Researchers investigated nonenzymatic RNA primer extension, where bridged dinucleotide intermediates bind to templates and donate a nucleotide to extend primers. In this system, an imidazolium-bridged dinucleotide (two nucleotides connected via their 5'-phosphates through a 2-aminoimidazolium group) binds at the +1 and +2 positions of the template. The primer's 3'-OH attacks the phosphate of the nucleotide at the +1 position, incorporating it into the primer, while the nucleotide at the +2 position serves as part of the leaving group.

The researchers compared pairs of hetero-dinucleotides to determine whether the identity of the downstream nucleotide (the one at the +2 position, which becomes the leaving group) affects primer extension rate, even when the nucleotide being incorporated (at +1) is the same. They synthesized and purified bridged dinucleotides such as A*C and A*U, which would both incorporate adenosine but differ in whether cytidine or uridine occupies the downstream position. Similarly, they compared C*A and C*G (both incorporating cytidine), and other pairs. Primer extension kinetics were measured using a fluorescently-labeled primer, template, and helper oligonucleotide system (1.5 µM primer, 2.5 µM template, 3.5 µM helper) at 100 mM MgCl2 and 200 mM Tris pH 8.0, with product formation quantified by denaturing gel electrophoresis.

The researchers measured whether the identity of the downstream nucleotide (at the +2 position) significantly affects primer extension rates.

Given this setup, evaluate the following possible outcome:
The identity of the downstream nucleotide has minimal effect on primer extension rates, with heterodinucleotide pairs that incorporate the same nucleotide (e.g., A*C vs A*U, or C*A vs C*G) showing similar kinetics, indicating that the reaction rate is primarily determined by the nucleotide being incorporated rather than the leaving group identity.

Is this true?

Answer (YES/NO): NO